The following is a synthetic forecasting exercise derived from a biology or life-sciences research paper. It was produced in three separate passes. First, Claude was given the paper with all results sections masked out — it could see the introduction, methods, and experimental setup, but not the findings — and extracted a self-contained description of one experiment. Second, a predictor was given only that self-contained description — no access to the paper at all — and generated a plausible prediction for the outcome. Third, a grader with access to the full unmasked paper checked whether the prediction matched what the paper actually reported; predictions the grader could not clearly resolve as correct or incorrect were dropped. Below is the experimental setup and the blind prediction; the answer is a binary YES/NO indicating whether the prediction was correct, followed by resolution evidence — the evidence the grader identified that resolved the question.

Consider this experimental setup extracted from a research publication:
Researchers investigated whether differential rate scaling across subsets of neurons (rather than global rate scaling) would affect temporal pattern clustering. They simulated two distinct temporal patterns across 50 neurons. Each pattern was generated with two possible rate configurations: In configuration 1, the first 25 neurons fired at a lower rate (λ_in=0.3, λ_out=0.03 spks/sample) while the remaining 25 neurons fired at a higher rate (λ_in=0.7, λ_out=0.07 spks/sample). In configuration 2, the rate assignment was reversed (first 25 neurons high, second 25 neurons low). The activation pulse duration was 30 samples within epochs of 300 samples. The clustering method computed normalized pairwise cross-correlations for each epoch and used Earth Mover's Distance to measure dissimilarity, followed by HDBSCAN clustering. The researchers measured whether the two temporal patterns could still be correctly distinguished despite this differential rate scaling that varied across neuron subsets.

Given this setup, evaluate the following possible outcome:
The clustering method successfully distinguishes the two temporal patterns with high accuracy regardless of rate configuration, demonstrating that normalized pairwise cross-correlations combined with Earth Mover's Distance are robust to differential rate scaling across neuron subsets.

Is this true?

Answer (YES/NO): YES